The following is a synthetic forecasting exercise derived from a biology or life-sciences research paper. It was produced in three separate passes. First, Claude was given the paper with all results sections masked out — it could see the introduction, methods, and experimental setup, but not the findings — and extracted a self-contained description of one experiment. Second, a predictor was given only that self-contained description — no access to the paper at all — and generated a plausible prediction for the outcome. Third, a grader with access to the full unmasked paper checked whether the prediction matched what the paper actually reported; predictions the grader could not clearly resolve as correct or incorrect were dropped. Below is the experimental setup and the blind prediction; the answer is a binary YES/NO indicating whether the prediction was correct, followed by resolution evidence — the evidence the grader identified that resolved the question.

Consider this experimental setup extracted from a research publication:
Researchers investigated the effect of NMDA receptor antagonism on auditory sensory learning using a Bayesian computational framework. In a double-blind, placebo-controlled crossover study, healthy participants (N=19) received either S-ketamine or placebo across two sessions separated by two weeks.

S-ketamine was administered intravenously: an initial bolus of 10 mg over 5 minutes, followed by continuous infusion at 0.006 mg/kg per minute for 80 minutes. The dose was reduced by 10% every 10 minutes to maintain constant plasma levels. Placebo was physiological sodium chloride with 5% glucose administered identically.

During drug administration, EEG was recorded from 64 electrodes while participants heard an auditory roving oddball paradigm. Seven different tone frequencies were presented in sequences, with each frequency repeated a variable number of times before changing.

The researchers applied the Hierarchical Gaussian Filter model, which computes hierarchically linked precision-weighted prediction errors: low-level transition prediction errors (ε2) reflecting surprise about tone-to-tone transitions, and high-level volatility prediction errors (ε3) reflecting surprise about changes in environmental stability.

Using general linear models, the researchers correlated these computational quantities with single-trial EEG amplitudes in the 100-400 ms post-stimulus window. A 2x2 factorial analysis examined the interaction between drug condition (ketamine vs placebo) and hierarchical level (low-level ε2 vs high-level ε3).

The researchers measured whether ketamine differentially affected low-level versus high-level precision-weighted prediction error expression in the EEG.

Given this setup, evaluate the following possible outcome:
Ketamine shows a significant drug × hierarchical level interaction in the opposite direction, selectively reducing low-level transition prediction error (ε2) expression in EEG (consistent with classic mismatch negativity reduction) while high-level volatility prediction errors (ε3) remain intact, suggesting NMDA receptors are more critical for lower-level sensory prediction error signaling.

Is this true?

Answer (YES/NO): NO